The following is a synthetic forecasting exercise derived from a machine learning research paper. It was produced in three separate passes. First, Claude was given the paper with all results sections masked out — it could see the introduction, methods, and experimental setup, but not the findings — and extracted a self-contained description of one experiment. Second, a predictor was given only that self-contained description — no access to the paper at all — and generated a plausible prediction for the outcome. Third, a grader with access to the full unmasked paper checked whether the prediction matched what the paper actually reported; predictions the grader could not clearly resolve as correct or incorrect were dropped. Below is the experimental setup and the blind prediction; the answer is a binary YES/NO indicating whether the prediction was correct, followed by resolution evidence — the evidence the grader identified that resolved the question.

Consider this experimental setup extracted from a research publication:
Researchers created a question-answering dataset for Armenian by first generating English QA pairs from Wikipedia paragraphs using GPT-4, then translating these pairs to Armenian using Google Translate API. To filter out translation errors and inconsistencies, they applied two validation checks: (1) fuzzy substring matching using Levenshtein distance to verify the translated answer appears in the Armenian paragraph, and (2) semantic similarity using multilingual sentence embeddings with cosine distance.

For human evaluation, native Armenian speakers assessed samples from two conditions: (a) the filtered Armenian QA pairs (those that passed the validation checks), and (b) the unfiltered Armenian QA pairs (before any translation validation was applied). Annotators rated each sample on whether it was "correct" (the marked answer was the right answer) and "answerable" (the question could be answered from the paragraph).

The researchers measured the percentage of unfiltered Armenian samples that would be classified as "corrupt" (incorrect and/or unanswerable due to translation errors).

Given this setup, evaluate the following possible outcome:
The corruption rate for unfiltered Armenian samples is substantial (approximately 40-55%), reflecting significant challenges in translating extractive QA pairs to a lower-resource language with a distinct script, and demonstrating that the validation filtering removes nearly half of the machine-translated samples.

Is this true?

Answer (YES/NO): NO